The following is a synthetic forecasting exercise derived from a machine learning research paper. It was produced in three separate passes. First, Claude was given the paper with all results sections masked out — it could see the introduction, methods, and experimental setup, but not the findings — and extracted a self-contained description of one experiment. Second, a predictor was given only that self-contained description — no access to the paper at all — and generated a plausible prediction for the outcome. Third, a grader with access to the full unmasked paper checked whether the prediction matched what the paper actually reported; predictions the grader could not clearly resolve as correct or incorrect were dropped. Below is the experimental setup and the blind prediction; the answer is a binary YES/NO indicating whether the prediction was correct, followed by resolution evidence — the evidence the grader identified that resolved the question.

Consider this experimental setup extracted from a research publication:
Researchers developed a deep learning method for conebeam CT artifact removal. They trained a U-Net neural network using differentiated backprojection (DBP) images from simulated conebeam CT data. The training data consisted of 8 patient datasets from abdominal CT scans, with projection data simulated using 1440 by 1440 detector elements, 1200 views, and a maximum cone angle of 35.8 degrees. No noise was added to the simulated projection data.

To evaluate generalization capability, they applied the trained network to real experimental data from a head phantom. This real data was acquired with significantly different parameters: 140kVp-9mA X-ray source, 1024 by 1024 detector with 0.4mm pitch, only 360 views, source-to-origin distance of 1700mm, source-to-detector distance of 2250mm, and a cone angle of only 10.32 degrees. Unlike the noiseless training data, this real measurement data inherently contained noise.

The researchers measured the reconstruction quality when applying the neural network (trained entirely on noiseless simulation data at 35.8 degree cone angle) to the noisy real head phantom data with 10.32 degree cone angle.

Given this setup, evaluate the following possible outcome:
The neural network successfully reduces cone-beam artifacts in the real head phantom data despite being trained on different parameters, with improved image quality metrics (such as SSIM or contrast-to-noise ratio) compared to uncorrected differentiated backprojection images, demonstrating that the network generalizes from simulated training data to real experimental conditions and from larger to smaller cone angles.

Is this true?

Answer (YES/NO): NO